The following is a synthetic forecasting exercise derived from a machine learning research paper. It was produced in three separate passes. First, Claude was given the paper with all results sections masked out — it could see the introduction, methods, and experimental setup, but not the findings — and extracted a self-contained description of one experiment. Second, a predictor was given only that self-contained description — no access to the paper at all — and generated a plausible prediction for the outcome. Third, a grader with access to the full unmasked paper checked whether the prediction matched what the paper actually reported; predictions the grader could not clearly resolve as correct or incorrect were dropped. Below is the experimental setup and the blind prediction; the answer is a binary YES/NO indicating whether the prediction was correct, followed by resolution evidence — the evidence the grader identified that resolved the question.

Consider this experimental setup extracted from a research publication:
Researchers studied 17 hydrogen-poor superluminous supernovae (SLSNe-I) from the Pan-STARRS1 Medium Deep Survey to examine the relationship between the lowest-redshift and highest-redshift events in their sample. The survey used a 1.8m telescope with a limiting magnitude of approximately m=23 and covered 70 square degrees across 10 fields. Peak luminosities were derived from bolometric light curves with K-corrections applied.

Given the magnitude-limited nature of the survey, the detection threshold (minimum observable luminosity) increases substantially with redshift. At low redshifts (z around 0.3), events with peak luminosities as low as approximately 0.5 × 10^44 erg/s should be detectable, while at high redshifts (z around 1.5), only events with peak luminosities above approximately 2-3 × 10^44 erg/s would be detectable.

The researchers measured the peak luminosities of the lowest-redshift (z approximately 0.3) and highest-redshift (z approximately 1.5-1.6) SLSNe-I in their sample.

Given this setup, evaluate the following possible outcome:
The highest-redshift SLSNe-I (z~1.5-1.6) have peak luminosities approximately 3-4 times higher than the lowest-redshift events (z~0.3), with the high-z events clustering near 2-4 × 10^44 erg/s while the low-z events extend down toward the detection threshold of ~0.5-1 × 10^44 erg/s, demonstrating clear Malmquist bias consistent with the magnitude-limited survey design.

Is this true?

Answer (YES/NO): NO